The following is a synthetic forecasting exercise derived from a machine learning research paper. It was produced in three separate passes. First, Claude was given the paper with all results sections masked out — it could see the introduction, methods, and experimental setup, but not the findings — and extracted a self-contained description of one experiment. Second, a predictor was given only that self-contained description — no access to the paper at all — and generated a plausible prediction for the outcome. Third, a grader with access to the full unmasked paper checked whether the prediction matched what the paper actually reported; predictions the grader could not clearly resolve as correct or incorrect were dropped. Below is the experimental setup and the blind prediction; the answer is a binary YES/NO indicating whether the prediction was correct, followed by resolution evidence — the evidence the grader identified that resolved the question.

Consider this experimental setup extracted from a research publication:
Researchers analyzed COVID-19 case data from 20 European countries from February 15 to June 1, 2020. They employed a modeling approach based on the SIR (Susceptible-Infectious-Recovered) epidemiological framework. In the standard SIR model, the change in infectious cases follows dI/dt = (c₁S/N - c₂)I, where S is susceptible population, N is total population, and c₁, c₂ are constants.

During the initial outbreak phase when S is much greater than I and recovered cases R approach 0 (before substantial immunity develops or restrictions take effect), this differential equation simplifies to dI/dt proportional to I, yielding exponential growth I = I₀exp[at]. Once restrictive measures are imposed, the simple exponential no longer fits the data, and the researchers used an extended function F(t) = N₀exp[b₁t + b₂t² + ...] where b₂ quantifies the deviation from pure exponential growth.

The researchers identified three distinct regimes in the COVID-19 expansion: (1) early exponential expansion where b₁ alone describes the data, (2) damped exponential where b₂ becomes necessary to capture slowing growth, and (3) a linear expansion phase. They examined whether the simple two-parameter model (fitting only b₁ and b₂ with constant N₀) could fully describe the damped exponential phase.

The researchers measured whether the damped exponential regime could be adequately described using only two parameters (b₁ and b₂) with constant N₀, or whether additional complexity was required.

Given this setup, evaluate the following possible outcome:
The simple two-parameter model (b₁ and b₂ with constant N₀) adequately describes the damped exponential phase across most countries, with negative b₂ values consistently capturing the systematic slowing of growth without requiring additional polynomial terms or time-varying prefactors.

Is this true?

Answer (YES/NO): NO